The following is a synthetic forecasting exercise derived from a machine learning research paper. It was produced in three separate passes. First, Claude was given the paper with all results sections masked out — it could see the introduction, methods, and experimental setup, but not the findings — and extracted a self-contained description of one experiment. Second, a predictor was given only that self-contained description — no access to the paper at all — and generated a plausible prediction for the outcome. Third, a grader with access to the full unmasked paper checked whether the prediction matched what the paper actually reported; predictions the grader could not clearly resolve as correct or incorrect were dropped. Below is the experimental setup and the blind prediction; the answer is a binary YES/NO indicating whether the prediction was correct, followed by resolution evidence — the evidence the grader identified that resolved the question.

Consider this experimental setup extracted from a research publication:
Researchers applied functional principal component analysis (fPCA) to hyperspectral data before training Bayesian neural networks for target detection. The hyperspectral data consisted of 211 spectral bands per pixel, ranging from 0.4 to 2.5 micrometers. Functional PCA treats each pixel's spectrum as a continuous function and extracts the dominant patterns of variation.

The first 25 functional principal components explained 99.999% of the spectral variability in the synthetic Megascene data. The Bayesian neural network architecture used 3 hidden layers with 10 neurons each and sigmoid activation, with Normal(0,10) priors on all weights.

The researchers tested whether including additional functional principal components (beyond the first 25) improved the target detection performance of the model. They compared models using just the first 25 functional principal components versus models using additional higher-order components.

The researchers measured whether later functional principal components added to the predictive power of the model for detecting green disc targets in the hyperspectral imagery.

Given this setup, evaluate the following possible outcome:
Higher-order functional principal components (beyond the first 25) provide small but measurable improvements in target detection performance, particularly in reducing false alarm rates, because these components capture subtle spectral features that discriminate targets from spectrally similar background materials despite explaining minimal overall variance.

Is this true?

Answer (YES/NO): NO